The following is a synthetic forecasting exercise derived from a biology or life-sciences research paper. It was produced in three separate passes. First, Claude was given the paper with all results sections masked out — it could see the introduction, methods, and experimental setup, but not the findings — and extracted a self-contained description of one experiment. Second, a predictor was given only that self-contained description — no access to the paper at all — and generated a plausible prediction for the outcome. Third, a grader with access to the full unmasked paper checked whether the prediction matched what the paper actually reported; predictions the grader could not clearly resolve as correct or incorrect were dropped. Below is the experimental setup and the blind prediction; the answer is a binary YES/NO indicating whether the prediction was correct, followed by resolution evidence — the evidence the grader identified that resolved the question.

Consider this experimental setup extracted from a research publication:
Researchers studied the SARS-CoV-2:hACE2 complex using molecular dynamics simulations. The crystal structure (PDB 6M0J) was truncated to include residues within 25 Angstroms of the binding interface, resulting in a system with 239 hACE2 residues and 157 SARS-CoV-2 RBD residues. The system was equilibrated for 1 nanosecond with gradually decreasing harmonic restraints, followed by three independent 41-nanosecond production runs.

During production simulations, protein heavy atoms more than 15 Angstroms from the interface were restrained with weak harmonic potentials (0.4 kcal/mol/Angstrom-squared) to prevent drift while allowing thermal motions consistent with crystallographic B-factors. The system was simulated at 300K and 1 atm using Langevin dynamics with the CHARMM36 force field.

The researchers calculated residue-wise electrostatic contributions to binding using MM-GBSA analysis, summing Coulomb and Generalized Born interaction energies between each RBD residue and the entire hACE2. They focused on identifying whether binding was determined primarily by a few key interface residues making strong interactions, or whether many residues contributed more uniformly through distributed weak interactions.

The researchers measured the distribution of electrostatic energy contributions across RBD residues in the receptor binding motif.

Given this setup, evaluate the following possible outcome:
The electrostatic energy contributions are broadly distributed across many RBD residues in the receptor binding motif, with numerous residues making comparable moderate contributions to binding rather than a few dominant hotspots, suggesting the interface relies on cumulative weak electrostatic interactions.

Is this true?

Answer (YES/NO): NO